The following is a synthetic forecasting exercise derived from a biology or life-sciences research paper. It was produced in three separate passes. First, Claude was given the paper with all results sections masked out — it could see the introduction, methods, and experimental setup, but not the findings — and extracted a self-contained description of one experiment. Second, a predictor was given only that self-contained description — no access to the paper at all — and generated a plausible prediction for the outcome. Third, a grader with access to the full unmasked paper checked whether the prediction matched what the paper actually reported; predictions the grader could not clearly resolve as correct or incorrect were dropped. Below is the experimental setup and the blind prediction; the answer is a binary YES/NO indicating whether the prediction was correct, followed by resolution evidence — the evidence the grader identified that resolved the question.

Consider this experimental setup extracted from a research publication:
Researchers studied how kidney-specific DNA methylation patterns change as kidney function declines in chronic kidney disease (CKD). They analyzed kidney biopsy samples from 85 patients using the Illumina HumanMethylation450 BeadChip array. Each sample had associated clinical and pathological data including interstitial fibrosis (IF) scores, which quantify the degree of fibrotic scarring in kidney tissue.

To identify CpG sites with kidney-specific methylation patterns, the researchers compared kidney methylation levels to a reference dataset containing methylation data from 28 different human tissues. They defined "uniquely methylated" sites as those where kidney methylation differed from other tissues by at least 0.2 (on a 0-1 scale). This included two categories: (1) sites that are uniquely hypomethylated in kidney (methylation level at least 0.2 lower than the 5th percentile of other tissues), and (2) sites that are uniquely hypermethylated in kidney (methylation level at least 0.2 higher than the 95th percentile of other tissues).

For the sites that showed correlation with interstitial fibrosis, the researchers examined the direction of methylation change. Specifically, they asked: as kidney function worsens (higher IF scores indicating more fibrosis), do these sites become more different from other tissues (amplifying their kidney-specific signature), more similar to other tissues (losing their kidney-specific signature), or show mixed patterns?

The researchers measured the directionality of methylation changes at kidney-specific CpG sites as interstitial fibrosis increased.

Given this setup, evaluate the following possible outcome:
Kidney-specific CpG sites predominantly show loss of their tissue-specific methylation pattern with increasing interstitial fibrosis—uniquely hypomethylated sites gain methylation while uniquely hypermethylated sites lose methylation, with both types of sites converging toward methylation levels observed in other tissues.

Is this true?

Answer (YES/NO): YES